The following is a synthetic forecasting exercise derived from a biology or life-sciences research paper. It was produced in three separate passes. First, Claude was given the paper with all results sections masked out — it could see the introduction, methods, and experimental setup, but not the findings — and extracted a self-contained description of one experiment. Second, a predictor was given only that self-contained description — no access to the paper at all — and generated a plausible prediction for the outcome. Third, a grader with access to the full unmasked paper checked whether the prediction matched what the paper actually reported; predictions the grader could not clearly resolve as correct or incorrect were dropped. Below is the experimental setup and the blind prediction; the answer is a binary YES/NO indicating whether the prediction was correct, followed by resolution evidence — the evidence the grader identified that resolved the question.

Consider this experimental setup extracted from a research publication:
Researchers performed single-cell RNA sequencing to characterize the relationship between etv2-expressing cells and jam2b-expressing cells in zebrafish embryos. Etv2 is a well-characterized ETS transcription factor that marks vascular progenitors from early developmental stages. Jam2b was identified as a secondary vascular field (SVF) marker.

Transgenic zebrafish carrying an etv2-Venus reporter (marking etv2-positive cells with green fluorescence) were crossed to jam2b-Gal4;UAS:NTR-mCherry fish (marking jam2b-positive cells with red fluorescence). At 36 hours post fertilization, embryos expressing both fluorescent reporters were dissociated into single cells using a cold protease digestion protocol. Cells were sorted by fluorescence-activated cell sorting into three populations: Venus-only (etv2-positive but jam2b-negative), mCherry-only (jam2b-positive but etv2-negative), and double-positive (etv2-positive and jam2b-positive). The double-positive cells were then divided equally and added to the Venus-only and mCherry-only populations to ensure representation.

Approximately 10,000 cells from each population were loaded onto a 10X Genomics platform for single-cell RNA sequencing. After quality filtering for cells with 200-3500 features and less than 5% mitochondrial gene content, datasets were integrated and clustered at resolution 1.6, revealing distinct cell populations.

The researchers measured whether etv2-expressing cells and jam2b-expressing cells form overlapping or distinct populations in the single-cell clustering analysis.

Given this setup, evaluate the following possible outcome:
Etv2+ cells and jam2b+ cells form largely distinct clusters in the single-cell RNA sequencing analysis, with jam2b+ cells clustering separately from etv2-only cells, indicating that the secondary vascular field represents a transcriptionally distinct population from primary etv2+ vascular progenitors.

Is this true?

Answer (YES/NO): YES